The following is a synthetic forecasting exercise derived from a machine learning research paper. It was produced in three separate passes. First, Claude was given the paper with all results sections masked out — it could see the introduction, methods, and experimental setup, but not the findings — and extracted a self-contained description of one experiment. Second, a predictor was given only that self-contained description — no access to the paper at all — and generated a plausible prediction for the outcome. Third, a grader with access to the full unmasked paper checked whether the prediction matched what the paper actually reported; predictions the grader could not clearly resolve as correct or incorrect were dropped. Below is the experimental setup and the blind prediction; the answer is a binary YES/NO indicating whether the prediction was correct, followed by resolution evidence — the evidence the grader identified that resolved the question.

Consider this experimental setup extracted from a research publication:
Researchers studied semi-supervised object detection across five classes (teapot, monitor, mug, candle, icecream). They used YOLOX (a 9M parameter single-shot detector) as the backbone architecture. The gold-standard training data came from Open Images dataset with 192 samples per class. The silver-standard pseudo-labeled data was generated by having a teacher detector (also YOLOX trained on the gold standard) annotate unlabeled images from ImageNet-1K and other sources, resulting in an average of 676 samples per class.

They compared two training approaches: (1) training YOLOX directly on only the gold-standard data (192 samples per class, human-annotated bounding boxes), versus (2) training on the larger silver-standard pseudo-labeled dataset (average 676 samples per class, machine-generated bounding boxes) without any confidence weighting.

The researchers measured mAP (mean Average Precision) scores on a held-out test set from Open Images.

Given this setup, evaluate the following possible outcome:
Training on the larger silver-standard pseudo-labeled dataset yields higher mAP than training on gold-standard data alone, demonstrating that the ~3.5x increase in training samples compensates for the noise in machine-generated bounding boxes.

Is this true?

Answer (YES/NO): YES